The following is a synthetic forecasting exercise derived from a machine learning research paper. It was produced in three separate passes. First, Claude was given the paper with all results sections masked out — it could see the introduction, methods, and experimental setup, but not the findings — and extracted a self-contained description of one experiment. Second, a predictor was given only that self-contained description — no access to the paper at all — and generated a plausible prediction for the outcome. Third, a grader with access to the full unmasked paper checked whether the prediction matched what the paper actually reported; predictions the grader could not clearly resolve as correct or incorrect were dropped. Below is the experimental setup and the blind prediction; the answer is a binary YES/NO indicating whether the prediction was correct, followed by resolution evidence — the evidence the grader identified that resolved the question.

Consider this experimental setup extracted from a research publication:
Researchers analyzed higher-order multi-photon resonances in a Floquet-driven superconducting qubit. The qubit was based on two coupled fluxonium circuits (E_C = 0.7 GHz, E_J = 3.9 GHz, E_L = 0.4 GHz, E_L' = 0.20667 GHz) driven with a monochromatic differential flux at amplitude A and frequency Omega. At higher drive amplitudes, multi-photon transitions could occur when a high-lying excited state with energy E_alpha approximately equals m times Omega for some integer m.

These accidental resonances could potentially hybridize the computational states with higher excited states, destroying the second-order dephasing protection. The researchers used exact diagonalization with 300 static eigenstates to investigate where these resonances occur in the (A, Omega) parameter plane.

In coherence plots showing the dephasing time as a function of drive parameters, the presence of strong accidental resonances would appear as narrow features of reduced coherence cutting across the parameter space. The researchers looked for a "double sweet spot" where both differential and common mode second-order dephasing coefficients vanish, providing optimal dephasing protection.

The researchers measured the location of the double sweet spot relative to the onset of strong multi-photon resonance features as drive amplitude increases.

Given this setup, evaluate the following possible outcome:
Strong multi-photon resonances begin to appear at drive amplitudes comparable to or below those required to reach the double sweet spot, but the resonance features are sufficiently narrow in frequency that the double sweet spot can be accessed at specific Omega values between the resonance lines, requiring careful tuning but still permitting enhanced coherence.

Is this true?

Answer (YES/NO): NO